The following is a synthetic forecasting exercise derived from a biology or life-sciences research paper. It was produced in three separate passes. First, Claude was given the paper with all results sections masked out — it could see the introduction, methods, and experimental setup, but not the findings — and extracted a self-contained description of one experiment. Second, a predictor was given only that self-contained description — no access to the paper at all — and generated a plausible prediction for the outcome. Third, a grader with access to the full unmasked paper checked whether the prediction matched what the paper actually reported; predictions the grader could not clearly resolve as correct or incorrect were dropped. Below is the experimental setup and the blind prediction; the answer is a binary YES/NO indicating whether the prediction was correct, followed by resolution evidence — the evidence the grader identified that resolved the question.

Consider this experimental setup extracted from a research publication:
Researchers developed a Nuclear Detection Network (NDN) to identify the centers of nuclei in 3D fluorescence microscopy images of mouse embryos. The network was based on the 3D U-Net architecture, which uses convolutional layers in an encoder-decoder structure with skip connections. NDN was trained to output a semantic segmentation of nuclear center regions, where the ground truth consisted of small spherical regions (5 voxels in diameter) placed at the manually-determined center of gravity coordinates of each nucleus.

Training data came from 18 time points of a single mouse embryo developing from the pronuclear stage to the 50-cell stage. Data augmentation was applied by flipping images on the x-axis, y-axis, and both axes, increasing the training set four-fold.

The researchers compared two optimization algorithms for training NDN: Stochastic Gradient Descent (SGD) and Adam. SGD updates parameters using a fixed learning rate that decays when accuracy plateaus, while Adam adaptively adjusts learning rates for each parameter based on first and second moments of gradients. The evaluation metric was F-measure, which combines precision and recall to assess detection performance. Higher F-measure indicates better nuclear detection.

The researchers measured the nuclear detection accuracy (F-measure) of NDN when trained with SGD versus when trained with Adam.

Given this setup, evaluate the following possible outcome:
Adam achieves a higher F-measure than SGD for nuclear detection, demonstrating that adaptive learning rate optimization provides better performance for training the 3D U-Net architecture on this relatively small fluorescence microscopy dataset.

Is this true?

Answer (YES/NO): YES